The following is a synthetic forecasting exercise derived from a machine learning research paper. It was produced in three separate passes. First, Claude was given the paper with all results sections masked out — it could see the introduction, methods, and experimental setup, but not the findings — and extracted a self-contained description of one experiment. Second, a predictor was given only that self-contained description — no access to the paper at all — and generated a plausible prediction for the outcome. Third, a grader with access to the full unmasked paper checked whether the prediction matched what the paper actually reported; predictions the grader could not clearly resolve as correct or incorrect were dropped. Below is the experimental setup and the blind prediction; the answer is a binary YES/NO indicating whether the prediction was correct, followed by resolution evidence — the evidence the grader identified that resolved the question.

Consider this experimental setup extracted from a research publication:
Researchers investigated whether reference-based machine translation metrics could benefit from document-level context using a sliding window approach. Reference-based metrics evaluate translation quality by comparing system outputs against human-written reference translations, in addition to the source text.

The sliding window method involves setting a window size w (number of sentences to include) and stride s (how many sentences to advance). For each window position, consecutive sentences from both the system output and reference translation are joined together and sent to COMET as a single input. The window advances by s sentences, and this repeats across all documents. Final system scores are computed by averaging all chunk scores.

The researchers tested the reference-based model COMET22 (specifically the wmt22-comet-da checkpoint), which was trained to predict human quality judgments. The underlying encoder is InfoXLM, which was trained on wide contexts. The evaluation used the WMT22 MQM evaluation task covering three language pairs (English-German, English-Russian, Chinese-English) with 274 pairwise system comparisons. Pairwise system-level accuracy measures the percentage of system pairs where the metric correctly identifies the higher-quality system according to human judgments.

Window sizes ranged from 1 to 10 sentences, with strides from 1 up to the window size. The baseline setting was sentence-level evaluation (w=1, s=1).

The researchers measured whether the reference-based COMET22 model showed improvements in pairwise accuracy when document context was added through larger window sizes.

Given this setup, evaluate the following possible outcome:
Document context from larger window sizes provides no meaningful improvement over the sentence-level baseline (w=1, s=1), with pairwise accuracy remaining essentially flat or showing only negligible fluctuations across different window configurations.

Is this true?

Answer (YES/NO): YES